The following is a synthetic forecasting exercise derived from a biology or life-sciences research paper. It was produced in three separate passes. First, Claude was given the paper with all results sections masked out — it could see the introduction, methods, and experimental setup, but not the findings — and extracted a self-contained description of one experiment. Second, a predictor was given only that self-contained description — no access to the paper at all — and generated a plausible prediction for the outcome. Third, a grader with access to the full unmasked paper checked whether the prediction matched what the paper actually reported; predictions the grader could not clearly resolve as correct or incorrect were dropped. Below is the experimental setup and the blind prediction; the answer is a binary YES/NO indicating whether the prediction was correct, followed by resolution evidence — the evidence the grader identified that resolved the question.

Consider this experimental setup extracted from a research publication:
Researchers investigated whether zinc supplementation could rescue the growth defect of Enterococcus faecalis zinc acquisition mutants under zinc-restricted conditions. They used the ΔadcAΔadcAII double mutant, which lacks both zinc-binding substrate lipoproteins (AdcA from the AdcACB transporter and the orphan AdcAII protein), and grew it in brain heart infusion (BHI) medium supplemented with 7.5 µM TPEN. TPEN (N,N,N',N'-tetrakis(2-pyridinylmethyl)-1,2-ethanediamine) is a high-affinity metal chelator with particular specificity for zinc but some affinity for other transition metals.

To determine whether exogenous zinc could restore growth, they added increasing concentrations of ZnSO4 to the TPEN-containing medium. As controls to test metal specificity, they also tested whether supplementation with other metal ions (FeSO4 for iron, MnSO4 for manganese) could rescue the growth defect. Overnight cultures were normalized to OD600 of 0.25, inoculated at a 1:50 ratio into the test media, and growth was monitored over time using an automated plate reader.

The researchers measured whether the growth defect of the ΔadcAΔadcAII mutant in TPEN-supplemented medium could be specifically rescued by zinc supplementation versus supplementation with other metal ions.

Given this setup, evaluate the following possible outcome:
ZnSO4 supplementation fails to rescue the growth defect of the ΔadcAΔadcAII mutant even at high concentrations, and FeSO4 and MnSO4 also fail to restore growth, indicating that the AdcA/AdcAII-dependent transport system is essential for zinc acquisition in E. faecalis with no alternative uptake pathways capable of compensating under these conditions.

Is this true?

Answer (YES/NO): NO